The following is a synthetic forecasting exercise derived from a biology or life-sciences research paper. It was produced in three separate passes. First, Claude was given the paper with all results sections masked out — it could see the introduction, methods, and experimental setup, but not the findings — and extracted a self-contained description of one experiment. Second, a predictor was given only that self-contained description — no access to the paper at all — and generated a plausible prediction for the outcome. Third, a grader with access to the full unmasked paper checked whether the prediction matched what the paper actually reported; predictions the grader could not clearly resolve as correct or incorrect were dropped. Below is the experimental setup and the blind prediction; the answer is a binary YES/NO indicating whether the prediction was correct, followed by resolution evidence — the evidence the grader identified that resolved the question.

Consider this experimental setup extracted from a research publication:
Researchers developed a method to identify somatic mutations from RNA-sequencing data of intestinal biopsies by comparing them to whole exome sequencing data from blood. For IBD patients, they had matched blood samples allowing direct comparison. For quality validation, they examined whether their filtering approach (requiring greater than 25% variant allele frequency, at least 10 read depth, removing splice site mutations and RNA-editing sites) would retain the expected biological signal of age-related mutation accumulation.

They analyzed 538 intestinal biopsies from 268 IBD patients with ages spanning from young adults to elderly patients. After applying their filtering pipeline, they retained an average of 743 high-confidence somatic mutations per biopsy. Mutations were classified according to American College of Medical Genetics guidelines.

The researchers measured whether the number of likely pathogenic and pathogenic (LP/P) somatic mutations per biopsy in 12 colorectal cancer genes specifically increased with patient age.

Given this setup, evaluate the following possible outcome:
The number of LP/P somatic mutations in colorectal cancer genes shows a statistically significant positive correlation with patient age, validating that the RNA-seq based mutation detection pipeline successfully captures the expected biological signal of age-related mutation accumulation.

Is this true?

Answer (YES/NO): NO